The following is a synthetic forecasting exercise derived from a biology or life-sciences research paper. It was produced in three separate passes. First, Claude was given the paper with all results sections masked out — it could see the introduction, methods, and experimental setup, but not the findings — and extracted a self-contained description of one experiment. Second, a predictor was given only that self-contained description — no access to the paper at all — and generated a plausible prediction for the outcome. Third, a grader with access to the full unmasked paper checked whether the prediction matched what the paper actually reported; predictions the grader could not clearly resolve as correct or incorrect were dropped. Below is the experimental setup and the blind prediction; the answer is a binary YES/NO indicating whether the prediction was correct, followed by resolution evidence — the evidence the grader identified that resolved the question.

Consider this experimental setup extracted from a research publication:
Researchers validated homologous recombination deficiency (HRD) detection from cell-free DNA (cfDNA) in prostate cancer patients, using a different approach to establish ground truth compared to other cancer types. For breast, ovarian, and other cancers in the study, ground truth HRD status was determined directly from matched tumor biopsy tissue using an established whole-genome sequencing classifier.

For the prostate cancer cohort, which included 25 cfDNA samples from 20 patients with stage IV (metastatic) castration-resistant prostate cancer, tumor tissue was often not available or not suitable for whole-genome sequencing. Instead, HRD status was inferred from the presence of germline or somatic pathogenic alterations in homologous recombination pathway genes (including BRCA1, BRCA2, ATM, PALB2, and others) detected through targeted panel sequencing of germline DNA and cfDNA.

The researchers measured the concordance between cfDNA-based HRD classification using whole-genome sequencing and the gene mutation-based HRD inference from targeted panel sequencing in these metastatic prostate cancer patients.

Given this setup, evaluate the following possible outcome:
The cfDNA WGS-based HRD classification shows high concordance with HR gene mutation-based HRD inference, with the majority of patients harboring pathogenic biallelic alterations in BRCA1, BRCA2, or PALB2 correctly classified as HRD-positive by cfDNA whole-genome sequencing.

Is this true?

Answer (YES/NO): NO